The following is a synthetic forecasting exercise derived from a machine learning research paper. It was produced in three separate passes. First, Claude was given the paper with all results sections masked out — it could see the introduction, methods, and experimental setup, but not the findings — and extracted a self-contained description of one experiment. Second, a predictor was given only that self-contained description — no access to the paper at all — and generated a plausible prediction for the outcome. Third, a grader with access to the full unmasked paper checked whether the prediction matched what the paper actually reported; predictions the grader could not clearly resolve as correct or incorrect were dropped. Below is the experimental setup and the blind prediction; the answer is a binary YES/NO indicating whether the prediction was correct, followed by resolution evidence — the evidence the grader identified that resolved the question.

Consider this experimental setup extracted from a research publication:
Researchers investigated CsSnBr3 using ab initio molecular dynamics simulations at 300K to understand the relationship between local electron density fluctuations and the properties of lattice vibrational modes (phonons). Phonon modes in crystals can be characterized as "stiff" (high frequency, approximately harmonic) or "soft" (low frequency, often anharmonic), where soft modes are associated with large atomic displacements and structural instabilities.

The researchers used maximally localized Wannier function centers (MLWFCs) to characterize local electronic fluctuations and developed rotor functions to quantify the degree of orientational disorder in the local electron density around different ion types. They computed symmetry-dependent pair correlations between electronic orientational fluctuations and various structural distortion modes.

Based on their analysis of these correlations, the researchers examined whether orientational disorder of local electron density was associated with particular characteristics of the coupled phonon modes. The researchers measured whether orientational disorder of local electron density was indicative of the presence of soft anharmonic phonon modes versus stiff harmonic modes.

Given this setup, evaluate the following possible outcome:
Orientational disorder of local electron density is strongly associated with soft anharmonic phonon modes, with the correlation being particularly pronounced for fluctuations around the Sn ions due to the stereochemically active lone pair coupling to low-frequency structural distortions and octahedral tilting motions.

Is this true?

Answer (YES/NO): NO